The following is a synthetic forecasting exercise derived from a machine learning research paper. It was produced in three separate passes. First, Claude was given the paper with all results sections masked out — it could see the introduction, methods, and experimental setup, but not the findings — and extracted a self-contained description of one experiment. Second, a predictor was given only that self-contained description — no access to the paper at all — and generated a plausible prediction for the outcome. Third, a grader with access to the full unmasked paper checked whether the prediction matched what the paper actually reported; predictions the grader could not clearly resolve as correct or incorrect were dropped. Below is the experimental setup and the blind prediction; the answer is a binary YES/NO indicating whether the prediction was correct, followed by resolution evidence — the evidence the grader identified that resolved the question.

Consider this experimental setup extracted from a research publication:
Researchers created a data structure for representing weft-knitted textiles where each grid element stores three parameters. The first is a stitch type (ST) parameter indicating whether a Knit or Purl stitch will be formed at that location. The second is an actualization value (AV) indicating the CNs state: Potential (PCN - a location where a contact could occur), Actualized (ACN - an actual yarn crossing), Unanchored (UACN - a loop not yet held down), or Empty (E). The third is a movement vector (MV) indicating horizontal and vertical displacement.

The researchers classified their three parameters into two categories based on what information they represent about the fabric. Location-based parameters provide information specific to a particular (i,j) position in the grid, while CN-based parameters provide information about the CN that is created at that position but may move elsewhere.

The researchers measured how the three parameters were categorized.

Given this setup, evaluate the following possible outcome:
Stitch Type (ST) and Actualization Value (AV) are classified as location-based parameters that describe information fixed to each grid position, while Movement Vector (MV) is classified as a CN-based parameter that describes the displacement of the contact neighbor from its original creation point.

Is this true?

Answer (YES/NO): NO